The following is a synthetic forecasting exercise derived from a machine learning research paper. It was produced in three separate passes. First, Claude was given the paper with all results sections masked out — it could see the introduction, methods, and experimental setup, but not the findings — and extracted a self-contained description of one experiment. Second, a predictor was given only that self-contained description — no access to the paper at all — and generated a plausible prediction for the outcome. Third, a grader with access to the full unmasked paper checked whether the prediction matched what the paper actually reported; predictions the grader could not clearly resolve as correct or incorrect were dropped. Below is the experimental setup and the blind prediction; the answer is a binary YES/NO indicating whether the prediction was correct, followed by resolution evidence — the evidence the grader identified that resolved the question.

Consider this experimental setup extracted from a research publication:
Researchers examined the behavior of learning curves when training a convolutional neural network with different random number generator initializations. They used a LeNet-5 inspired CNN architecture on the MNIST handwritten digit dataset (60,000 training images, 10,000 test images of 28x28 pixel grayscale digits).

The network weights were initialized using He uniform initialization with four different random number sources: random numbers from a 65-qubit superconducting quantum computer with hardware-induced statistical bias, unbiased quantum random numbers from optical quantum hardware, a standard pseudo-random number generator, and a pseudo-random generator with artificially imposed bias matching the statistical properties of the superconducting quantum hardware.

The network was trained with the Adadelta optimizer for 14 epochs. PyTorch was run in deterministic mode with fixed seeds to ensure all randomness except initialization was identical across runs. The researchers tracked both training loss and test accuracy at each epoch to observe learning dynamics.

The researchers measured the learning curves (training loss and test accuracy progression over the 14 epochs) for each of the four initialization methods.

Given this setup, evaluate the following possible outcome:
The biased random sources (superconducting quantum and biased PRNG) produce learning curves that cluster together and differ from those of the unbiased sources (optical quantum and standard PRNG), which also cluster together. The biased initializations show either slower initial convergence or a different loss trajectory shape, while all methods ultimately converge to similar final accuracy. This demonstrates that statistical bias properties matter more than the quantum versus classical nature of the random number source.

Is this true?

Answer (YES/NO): NO